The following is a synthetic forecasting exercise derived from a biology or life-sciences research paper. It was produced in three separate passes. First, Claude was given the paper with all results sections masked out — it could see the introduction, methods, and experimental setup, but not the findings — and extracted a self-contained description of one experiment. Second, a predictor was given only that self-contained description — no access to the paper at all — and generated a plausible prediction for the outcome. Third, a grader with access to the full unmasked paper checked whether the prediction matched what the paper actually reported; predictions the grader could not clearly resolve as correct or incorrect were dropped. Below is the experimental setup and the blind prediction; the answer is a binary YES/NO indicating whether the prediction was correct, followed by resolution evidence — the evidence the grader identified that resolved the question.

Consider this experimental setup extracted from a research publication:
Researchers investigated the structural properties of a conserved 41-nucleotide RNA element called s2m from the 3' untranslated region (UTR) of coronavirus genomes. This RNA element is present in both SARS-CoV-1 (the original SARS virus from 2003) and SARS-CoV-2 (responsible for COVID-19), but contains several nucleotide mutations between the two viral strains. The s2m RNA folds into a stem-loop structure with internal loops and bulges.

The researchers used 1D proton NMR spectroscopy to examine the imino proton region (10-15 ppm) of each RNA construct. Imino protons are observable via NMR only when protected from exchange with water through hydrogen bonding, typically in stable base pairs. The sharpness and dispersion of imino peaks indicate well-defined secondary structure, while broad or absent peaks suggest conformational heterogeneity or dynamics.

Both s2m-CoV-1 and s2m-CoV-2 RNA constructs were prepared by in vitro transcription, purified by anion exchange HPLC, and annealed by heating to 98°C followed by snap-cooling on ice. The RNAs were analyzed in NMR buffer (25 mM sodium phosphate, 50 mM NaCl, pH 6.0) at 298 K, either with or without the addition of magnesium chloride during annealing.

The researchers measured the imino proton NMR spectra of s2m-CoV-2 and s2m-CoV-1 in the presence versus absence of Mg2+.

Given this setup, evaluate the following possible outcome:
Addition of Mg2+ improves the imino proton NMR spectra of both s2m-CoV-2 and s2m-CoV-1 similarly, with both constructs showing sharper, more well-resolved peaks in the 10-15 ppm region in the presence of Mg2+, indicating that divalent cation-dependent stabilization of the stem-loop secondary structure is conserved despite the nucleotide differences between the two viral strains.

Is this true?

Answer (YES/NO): NO